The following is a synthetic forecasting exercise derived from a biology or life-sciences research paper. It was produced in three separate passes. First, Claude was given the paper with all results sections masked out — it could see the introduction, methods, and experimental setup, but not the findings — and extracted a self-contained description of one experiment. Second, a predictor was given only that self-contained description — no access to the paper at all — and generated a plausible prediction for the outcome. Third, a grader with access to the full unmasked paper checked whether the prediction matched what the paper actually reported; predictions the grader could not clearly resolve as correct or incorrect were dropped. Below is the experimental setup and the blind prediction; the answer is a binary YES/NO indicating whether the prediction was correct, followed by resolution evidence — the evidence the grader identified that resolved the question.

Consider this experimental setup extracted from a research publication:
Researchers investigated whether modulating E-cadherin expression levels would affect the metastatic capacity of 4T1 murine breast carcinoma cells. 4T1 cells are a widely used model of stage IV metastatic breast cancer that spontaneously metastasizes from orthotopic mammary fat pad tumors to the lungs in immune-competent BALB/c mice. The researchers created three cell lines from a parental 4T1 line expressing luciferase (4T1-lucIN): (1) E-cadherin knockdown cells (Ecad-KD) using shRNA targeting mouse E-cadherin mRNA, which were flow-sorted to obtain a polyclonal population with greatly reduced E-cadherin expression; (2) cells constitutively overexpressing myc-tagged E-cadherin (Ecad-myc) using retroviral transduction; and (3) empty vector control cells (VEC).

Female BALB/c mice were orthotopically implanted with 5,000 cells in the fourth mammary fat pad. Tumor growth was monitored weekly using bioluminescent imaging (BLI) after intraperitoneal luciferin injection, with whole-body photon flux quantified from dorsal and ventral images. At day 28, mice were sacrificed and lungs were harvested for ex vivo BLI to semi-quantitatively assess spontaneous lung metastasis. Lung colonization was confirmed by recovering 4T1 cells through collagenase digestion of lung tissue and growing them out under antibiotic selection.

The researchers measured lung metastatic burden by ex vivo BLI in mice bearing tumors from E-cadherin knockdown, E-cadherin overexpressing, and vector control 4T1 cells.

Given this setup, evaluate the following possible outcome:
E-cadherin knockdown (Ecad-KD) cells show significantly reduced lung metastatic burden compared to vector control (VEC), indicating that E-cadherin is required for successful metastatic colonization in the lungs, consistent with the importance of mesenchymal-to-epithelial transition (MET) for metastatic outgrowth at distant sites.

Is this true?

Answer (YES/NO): NO